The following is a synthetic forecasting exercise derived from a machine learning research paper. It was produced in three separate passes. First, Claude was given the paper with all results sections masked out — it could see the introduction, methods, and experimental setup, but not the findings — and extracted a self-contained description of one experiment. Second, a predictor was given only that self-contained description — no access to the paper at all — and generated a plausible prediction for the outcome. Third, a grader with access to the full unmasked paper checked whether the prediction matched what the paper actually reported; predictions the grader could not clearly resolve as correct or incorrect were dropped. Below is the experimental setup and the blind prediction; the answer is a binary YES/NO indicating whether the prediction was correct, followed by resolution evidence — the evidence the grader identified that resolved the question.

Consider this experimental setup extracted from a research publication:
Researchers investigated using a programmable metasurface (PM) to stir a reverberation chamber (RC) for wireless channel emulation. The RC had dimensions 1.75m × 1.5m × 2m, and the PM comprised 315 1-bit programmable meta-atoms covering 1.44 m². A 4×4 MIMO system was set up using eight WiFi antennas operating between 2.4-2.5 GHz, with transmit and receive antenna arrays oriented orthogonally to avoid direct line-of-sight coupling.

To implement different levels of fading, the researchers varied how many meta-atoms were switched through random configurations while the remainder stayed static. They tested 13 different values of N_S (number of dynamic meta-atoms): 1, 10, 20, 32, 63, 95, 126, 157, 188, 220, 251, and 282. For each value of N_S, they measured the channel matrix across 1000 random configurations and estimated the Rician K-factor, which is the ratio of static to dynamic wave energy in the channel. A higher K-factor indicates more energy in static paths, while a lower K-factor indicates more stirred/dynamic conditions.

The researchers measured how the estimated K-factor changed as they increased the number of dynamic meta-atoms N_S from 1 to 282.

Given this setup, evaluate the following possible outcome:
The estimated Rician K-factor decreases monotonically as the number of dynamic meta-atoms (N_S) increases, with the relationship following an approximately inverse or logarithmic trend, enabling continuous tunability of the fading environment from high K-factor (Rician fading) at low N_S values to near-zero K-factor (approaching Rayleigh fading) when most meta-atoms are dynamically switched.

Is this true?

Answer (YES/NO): NO